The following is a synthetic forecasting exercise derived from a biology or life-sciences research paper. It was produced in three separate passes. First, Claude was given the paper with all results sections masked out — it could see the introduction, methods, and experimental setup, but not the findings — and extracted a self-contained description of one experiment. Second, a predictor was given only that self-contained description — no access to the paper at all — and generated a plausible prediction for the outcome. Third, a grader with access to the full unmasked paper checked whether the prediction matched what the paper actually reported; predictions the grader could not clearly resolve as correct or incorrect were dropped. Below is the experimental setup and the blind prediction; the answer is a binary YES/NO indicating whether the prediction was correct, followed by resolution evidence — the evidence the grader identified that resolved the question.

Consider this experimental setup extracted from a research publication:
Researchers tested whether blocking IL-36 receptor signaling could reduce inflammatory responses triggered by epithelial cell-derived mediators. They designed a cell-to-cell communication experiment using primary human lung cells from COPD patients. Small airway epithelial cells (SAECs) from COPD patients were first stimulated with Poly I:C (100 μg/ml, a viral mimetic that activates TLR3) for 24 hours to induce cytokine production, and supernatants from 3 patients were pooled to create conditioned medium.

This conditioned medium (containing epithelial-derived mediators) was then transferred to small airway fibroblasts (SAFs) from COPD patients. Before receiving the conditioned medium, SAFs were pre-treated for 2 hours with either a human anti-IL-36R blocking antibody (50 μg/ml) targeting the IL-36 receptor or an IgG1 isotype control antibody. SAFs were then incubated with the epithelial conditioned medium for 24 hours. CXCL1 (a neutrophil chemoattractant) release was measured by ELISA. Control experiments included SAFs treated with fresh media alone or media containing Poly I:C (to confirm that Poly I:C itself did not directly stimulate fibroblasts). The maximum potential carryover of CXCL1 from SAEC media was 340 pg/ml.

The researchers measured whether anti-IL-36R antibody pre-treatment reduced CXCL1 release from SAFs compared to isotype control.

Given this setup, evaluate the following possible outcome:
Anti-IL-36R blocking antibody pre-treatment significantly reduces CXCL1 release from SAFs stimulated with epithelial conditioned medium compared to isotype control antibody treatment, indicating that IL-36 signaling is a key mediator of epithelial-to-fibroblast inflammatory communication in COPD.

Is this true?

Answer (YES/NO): YES